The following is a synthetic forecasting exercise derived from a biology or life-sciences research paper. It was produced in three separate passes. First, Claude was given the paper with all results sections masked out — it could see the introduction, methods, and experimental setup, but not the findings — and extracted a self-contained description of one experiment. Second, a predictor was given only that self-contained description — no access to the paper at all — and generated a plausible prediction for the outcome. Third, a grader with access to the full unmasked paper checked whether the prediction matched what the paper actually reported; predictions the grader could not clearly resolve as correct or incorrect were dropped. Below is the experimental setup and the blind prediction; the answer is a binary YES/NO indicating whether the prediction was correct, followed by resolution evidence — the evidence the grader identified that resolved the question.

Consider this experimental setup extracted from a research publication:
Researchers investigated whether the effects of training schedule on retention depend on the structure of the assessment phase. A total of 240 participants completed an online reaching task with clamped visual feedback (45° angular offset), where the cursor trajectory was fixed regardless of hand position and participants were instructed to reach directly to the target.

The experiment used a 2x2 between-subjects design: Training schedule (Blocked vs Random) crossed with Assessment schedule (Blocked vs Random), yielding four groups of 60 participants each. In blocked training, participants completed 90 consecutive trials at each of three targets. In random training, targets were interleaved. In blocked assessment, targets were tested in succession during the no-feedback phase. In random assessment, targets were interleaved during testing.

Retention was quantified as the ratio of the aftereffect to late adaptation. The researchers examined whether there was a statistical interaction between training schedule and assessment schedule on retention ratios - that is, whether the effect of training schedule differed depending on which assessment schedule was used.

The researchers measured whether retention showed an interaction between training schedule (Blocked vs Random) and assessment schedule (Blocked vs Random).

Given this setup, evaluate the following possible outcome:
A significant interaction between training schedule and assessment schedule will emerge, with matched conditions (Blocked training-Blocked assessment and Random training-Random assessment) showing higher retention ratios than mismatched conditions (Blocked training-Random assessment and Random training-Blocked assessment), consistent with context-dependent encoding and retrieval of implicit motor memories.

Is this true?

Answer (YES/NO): NO